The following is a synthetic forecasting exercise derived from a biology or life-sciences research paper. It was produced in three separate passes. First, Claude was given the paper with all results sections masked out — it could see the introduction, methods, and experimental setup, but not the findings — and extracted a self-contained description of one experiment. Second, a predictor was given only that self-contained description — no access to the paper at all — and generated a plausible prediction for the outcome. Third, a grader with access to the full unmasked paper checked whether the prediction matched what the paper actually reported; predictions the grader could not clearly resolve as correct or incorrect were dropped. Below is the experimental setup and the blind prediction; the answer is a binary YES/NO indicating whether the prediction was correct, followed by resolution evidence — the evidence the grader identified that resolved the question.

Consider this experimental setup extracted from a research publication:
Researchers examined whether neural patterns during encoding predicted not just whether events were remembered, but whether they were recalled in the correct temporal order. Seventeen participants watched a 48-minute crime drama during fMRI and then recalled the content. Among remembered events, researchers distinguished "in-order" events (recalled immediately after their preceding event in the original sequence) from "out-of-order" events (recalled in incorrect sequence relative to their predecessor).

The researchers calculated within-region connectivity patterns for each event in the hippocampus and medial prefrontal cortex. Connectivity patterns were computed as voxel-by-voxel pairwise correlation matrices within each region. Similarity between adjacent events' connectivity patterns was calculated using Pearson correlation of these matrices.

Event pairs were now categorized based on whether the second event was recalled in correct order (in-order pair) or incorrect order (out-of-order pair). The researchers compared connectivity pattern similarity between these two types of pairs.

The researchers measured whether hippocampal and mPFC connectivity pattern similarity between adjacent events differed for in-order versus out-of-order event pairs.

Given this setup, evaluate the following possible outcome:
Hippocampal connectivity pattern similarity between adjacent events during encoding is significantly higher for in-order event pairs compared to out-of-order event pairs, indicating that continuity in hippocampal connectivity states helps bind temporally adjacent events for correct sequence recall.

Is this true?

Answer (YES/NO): NO